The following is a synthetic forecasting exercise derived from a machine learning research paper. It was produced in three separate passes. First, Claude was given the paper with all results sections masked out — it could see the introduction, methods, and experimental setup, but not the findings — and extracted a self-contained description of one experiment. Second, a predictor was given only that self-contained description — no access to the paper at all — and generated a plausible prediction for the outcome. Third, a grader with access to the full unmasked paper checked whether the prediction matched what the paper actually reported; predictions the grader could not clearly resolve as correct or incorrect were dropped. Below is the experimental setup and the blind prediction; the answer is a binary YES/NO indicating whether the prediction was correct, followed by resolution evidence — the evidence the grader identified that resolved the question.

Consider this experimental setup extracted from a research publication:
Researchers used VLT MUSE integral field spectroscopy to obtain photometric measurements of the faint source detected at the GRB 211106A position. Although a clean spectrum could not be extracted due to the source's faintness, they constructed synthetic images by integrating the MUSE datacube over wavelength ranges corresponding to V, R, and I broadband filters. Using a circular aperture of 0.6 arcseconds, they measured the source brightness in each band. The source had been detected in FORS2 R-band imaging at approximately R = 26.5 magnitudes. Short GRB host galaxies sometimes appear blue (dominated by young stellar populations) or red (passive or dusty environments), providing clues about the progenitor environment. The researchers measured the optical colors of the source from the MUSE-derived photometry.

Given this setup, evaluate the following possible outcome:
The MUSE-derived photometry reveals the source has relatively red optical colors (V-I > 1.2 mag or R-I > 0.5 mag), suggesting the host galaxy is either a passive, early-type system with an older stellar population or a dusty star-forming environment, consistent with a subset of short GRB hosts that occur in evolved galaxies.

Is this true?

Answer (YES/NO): NO